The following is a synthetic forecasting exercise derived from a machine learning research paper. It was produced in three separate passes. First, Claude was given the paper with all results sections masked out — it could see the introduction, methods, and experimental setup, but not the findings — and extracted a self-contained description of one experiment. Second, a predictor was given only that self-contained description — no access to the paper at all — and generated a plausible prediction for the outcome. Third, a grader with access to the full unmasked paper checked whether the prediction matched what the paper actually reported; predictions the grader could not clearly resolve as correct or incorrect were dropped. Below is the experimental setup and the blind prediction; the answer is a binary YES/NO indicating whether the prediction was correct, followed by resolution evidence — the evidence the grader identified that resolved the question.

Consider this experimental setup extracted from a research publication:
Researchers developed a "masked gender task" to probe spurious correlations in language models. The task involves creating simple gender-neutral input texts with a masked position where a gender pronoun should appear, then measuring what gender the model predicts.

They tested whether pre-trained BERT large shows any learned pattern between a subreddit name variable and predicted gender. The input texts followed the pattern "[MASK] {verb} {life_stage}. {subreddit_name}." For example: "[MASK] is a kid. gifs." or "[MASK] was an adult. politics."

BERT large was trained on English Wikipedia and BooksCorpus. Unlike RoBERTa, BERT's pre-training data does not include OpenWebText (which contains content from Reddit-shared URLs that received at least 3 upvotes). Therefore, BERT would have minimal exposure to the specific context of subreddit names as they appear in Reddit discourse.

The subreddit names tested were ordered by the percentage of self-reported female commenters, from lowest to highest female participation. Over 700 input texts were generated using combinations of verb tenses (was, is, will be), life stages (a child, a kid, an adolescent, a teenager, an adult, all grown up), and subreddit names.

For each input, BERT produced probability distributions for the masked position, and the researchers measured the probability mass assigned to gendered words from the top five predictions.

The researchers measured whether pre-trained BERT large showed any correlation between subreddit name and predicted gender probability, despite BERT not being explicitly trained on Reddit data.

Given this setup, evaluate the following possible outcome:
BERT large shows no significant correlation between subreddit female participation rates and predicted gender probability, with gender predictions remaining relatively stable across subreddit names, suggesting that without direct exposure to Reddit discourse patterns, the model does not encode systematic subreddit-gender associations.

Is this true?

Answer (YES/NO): YES